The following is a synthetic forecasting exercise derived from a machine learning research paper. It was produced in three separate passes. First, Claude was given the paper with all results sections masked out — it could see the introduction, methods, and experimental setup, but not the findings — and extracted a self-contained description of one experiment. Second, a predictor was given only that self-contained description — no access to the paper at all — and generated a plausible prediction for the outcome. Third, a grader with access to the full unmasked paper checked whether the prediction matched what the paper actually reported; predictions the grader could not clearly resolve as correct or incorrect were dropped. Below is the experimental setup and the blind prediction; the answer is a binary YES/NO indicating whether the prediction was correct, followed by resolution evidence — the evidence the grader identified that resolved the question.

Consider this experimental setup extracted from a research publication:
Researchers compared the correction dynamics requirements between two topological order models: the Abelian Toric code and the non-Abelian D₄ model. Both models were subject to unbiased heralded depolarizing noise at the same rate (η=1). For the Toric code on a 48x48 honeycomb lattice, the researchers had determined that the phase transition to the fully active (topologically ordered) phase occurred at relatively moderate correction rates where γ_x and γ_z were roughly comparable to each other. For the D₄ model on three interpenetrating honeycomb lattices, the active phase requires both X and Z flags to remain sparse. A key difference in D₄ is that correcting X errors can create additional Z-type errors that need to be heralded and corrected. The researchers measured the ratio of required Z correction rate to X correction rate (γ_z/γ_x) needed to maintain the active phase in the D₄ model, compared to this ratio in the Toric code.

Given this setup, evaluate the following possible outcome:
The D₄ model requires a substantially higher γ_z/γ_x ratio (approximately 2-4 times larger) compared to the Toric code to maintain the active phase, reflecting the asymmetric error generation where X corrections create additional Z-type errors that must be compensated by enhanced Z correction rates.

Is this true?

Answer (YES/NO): NO